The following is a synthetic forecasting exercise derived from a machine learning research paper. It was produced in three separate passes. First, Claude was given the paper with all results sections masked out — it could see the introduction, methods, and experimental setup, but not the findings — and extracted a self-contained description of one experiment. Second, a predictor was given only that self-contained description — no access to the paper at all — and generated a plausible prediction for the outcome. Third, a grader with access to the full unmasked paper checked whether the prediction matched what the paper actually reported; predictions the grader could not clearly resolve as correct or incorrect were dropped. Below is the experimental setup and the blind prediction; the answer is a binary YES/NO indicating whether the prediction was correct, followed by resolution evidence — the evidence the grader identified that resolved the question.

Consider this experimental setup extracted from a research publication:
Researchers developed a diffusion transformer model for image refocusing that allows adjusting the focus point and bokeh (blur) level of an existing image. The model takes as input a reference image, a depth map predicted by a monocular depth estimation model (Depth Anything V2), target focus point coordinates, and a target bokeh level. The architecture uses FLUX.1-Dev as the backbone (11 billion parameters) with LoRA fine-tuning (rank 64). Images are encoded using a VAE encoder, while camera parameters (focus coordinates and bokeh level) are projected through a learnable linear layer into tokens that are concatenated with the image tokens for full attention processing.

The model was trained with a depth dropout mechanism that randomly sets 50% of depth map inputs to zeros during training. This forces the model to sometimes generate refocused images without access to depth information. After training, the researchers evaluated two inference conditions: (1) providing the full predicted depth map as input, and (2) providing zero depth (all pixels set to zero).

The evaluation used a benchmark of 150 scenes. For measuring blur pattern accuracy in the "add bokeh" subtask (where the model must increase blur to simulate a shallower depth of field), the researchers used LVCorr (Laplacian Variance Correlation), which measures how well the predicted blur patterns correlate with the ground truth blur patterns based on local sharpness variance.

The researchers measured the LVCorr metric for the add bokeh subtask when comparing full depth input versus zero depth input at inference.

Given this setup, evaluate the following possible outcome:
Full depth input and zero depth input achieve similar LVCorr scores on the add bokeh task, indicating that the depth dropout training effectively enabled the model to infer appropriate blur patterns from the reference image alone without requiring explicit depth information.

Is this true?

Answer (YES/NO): YES